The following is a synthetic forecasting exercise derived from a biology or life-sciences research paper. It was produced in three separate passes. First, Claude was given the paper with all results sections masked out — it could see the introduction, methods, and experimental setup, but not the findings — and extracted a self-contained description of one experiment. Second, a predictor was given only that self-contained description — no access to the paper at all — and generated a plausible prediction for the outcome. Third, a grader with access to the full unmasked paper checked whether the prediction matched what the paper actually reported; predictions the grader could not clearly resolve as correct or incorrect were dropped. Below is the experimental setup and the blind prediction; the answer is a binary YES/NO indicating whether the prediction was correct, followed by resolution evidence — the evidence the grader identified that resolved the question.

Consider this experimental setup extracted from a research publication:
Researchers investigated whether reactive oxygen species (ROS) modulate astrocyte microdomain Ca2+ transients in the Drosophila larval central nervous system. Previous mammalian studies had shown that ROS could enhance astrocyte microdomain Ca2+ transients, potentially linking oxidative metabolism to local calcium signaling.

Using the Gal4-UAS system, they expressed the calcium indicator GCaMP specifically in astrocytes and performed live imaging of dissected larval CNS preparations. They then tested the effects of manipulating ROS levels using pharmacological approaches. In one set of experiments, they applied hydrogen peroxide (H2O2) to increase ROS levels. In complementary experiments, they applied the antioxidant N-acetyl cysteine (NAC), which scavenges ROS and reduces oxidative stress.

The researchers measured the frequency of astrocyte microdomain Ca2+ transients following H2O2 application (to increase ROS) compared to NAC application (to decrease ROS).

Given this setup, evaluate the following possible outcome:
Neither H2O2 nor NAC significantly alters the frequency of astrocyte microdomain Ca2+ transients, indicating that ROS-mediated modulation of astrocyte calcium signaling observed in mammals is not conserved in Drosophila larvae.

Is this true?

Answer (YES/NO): NO